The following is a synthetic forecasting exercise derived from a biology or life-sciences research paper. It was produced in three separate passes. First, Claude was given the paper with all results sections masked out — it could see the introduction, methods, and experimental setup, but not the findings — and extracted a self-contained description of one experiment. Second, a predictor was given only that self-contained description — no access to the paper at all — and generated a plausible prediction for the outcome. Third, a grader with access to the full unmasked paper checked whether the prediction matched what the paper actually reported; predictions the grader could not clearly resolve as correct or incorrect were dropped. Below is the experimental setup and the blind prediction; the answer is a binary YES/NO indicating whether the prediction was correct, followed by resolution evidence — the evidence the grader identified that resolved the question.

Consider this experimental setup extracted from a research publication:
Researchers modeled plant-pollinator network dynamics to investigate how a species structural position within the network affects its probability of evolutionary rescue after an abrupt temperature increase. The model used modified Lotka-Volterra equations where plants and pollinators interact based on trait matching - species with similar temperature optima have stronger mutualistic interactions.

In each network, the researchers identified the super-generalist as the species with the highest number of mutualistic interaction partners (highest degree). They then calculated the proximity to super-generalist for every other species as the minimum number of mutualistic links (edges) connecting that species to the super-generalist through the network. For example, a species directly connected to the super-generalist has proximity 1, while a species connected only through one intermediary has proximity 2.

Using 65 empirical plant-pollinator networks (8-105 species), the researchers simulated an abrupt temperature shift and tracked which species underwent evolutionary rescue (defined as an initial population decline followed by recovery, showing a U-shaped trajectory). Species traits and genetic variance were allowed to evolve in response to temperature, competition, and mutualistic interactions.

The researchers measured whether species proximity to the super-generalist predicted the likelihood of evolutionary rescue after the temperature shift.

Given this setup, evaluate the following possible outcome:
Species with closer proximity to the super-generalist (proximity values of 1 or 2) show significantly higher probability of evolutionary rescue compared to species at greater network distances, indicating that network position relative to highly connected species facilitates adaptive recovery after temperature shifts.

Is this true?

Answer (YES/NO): YES